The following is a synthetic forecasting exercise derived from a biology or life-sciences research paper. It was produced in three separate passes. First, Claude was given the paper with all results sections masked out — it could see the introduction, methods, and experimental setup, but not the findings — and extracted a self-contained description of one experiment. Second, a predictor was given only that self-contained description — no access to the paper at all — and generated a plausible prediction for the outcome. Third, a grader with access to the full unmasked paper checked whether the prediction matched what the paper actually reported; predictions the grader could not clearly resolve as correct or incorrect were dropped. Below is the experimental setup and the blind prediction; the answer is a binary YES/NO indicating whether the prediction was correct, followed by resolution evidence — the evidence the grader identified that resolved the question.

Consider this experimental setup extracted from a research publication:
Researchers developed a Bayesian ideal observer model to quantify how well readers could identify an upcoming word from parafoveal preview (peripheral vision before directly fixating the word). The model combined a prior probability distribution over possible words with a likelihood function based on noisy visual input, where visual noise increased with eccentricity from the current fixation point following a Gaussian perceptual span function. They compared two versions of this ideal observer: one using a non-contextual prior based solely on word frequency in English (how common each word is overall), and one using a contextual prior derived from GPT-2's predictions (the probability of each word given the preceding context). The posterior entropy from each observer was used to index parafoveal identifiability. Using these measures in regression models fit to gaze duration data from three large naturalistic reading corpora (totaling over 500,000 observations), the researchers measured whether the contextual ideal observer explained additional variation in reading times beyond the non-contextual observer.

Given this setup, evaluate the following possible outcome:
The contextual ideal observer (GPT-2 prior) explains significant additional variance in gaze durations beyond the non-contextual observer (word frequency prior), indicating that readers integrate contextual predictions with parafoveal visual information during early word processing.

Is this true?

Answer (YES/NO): NO